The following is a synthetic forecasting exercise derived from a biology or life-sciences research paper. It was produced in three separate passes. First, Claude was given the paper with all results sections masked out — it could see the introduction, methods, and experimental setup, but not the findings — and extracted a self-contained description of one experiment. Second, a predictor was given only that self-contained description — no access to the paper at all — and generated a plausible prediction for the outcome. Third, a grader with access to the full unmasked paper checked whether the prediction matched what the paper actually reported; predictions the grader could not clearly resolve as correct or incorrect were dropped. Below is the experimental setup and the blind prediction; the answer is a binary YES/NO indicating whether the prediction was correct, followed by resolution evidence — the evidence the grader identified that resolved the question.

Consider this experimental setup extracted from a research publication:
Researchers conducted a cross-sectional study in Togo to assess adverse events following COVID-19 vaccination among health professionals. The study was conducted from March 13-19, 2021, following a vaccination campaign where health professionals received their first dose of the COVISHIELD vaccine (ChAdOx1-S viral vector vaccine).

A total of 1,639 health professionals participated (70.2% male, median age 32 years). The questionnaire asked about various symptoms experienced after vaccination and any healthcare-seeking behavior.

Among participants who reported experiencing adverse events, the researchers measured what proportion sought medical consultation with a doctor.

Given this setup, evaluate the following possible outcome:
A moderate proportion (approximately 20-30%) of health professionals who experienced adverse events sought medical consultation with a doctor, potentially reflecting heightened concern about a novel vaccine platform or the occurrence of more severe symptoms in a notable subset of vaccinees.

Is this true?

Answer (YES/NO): NO